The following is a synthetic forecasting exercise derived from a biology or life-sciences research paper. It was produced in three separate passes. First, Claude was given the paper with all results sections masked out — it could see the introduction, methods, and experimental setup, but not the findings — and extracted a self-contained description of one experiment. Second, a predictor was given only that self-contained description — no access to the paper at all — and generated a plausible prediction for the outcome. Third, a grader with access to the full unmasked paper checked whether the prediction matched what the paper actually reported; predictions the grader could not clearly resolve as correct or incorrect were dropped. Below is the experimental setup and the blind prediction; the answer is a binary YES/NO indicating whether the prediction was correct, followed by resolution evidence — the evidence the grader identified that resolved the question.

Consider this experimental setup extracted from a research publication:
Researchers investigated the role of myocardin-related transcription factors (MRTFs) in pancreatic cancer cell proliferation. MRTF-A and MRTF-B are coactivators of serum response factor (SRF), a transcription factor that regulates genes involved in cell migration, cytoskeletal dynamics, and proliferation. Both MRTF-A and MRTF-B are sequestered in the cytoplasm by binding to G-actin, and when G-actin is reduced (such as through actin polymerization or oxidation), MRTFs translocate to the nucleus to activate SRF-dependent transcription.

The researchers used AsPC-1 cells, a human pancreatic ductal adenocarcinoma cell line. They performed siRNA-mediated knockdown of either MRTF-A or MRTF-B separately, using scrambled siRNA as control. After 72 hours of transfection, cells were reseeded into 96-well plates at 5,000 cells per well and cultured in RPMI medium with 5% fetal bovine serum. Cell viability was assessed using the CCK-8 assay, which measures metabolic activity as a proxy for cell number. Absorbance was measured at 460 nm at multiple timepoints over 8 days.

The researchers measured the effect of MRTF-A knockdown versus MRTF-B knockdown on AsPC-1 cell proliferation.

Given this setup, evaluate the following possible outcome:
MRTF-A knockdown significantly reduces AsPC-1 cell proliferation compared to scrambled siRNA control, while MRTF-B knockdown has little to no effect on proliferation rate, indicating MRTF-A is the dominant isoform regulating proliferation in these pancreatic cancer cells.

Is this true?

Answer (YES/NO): NO